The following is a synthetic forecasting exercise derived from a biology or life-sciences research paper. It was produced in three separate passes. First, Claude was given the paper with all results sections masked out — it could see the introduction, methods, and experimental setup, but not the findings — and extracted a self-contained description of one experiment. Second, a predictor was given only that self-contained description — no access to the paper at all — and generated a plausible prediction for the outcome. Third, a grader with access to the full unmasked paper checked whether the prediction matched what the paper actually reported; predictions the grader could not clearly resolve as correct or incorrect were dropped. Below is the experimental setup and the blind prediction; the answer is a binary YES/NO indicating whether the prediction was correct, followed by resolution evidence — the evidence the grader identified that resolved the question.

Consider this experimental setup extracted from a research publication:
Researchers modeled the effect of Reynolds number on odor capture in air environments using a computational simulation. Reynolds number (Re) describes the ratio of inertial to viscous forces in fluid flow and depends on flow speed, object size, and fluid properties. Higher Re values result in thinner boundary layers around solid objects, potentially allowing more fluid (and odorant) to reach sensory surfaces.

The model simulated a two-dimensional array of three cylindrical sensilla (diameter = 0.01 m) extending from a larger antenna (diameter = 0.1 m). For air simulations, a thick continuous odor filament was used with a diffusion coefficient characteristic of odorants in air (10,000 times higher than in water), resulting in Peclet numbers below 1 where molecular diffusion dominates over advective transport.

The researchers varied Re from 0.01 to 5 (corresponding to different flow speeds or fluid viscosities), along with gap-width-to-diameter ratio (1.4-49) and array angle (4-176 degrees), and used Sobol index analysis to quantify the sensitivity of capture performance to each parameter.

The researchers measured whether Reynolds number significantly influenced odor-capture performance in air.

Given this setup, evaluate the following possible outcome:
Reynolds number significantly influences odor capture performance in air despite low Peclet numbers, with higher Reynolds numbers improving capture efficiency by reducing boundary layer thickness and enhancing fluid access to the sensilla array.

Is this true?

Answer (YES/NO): NO